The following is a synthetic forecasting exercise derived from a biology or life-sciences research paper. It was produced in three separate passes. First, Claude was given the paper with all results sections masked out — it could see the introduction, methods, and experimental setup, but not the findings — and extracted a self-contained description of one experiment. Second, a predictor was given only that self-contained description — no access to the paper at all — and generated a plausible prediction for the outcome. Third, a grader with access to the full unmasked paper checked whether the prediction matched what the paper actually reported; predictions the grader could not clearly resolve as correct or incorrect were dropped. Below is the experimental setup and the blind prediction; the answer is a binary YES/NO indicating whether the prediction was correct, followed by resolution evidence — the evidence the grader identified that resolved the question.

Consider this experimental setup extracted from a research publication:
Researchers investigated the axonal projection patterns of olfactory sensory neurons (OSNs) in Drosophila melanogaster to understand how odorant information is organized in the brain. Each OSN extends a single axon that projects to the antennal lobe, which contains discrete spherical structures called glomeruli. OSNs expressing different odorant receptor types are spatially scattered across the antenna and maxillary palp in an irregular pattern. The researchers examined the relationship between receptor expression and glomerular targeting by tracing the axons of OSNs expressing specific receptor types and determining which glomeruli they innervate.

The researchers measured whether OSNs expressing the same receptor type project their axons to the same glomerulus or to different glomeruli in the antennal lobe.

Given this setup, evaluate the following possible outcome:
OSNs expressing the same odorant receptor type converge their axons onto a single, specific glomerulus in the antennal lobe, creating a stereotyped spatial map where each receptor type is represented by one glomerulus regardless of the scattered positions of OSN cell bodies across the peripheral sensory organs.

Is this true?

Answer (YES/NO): YES